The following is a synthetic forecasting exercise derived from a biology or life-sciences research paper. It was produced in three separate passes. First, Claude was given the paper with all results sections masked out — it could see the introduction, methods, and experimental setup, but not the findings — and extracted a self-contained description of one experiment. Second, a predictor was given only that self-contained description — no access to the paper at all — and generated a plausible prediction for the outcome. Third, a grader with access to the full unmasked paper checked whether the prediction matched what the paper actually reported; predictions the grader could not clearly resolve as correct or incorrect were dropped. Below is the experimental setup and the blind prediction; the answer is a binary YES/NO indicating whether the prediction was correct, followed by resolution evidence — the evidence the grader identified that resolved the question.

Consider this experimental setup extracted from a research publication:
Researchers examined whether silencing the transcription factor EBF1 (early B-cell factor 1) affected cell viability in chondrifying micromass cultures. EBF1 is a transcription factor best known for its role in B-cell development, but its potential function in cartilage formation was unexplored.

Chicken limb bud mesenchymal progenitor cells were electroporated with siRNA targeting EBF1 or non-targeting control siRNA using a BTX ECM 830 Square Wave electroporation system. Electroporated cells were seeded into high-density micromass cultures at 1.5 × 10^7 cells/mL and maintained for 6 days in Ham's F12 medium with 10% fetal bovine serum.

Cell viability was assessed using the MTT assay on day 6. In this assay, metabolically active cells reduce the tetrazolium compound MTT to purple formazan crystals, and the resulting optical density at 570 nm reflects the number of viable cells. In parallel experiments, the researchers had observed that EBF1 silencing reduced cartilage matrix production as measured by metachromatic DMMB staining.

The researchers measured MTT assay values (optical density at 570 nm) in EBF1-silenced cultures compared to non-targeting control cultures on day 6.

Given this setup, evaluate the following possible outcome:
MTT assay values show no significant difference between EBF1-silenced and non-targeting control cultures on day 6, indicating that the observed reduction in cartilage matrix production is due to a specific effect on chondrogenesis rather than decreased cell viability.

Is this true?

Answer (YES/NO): NO